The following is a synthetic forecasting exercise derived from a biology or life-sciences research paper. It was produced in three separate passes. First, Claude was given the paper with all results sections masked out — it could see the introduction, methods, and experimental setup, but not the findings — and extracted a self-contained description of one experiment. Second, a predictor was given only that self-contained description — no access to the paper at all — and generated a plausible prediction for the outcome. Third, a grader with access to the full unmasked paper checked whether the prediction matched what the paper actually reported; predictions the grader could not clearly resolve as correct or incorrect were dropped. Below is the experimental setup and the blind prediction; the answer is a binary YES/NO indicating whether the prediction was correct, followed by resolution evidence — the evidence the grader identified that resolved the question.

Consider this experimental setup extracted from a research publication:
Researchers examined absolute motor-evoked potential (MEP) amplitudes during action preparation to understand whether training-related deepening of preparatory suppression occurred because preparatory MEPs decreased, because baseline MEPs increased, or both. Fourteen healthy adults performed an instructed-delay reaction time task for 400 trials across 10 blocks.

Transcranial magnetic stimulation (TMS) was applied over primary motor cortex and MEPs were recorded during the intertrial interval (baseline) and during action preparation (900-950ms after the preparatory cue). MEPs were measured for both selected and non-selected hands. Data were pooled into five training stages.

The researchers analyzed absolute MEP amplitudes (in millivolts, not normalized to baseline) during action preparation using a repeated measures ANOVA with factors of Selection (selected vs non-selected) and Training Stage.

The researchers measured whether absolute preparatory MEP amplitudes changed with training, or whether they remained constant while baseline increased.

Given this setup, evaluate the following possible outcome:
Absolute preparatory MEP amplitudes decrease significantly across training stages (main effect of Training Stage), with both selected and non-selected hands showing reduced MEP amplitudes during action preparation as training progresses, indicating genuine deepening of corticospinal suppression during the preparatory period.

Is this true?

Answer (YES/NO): NO